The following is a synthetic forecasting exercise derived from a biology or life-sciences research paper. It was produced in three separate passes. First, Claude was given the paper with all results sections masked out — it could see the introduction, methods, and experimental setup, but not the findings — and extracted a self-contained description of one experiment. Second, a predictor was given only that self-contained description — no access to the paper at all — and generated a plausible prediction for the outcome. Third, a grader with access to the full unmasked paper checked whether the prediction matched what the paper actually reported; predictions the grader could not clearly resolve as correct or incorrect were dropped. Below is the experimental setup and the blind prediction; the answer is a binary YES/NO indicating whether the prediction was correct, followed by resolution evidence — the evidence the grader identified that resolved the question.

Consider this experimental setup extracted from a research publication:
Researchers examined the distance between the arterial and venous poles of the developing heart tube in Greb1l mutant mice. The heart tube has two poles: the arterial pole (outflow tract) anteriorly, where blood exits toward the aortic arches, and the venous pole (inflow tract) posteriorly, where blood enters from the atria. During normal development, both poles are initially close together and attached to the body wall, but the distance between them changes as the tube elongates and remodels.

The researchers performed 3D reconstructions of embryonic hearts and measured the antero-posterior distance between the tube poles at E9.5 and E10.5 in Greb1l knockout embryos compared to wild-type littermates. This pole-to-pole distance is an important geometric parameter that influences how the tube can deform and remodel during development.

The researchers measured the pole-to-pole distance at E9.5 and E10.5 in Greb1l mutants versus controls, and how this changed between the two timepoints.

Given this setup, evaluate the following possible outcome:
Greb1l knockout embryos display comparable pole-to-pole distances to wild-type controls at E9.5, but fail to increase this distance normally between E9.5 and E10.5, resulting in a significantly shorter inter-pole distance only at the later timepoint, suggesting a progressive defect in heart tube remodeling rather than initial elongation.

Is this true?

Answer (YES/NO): YES